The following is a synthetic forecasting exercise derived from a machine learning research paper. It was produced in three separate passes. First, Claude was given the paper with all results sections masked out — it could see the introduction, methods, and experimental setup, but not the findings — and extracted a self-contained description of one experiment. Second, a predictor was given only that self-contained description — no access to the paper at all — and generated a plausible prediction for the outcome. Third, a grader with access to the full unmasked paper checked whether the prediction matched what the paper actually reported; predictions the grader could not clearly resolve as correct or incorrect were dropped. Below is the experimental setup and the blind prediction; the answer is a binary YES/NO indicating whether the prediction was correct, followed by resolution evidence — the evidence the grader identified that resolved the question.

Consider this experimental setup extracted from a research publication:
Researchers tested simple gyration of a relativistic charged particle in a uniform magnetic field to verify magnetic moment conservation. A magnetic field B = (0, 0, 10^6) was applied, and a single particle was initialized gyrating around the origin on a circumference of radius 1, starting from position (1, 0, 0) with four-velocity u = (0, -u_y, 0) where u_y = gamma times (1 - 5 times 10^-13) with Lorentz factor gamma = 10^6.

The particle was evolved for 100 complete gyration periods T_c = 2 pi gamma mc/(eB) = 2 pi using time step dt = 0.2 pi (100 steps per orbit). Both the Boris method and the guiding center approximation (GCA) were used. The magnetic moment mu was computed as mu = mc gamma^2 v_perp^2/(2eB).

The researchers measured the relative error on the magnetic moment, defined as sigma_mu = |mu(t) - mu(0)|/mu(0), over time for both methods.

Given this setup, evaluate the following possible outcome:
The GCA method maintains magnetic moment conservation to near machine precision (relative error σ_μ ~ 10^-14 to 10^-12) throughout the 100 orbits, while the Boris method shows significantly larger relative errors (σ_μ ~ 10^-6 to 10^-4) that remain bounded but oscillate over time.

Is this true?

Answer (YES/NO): NO